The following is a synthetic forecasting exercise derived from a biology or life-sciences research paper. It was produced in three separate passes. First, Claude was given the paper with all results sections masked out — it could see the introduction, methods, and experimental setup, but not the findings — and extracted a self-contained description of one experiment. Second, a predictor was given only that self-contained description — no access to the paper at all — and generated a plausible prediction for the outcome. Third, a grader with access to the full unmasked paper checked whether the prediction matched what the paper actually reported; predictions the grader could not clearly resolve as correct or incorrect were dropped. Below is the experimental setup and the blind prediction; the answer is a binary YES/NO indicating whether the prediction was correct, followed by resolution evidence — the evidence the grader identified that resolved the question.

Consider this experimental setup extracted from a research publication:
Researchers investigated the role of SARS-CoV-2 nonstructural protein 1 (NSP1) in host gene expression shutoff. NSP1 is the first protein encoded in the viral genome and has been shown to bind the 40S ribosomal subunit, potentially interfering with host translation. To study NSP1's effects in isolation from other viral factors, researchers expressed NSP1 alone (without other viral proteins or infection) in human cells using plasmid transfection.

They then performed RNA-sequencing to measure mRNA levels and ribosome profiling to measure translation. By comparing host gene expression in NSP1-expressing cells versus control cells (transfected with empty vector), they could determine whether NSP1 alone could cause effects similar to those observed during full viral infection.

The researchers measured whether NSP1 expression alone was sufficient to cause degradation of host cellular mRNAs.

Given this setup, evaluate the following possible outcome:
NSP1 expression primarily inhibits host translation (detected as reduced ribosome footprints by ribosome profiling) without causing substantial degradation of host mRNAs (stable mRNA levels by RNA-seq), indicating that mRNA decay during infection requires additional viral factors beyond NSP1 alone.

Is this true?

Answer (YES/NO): NO